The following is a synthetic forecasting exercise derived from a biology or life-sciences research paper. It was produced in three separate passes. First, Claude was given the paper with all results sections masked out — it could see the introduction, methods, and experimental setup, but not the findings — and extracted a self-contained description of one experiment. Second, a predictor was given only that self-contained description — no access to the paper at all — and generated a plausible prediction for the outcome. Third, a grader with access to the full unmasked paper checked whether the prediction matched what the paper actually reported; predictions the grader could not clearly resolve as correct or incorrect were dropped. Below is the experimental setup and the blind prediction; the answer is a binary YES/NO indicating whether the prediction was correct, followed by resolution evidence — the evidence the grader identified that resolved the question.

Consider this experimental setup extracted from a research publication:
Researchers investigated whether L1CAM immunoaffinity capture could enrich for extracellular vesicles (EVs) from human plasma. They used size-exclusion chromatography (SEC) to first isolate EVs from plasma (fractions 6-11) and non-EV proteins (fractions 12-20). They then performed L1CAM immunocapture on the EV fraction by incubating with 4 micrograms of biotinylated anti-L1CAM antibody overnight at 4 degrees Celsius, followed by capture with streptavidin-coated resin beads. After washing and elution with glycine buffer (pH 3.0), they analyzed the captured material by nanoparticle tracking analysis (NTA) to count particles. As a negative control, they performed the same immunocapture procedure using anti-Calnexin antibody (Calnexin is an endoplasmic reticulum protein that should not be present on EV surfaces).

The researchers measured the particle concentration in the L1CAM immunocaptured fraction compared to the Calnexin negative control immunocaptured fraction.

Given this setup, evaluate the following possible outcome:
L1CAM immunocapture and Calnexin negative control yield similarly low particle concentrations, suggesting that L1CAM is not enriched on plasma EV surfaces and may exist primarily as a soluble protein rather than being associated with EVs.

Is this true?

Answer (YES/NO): YES